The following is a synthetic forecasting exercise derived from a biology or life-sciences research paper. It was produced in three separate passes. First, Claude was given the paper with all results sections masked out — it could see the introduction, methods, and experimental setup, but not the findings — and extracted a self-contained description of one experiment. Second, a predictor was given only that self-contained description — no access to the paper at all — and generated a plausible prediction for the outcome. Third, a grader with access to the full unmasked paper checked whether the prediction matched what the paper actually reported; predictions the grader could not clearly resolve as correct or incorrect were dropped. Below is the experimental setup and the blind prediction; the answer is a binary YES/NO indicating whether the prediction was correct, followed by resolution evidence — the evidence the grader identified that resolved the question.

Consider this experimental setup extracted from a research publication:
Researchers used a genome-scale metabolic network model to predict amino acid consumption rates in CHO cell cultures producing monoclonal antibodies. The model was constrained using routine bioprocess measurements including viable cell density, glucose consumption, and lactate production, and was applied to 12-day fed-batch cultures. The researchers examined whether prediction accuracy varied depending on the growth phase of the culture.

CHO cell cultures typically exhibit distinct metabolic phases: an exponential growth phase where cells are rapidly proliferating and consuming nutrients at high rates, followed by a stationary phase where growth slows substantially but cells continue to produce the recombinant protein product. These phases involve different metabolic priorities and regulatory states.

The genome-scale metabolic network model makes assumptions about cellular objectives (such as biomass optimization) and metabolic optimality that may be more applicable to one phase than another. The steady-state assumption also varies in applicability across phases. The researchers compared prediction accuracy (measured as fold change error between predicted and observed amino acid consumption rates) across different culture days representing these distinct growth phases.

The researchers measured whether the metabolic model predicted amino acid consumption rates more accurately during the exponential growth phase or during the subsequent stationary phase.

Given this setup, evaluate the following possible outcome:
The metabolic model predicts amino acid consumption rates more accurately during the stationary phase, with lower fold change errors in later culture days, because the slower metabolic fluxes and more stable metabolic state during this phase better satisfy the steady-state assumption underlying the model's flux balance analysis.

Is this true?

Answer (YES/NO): NO